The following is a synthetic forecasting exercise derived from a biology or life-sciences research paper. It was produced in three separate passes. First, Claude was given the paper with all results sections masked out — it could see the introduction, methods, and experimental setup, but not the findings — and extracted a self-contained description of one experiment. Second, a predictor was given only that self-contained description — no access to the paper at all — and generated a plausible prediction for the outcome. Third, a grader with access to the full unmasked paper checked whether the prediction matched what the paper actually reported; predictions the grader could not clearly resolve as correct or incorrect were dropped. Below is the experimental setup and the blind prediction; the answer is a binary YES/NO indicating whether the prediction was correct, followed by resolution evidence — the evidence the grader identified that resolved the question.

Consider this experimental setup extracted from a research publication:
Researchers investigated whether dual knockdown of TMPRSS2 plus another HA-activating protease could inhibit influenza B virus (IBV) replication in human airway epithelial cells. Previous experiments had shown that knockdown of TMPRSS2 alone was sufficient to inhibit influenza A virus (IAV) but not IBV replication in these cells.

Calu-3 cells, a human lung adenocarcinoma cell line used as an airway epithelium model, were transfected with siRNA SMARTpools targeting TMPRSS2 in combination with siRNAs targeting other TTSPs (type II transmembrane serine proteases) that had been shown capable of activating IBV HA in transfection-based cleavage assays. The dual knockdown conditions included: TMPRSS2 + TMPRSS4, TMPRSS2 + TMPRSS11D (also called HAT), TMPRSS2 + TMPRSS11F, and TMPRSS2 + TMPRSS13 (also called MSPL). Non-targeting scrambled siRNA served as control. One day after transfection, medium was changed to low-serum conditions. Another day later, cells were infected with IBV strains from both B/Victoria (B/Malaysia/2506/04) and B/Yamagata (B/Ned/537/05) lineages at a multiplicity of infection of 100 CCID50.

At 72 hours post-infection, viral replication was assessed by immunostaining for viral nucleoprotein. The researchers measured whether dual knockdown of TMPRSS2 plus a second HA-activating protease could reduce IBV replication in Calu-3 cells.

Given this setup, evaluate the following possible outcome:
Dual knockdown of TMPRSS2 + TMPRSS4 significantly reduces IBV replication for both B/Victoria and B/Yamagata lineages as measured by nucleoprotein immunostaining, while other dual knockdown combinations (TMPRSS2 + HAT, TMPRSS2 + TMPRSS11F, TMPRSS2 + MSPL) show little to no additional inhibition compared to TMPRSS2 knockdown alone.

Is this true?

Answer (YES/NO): NO